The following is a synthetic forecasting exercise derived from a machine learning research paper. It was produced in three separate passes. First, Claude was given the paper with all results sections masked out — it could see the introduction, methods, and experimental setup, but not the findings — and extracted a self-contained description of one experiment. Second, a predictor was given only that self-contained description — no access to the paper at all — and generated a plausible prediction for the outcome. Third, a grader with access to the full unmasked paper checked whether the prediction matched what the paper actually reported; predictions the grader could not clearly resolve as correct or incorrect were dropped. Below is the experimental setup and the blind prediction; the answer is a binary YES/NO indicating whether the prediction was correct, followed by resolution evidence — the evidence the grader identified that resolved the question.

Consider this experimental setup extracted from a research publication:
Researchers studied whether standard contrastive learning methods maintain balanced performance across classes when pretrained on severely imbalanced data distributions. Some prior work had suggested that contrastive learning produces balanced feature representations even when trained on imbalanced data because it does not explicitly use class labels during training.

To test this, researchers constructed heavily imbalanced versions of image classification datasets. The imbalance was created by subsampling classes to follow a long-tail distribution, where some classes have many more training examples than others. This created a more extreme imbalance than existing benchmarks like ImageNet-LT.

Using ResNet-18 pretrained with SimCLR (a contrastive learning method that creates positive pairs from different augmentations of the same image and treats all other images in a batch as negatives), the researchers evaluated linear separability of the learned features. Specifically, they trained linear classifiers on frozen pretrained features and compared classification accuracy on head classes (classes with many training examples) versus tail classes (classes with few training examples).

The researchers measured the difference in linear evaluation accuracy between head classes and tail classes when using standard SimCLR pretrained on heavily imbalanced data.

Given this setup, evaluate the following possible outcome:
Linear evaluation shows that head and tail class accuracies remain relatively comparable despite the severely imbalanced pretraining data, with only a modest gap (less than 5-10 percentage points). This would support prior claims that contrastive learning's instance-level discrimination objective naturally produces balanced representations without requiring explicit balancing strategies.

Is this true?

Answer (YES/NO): NO